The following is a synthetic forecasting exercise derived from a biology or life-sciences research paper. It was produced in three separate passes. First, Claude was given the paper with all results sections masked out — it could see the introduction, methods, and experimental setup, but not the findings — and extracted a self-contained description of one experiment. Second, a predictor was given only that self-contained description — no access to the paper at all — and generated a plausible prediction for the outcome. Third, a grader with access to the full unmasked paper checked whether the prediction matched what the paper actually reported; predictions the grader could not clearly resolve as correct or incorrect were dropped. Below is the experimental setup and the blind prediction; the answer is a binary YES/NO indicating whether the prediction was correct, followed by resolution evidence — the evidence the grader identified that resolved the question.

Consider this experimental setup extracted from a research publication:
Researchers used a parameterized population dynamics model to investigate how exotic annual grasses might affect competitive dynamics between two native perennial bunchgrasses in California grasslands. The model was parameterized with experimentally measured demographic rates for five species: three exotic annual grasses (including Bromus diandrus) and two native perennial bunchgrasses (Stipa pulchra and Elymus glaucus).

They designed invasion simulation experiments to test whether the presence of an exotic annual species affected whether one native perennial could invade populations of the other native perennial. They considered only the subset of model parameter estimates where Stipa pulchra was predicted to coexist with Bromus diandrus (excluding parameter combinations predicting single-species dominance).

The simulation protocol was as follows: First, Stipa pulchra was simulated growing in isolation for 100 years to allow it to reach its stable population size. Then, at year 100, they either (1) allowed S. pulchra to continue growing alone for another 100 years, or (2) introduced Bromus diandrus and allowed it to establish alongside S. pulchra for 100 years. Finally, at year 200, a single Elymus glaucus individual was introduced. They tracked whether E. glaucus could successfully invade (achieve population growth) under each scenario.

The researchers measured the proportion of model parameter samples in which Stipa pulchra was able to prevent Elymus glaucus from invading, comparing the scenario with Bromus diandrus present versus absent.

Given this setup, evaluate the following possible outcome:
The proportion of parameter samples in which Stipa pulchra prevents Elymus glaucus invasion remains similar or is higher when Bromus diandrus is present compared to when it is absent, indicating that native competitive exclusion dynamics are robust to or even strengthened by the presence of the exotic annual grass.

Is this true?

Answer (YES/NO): YES